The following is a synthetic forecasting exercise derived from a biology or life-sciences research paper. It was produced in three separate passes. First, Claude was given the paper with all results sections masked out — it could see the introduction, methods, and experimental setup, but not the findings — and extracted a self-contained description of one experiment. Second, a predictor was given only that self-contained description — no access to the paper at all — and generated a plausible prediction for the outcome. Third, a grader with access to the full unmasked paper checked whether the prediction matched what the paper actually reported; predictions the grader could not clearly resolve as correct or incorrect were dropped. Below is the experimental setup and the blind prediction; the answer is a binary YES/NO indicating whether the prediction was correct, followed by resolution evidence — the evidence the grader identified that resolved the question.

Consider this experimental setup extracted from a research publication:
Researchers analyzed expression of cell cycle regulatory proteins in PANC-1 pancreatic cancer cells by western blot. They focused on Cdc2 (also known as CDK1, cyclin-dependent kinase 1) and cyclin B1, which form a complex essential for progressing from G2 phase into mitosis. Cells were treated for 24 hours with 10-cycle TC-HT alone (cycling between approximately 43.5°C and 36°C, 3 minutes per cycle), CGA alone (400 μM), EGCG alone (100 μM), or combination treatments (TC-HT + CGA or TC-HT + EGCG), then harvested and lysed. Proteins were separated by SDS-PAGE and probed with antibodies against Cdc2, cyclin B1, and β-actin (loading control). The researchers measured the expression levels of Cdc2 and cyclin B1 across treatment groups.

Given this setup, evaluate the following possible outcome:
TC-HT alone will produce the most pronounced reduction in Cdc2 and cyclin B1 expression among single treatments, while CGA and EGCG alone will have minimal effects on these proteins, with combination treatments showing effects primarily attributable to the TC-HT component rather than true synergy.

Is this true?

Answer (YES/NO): NO